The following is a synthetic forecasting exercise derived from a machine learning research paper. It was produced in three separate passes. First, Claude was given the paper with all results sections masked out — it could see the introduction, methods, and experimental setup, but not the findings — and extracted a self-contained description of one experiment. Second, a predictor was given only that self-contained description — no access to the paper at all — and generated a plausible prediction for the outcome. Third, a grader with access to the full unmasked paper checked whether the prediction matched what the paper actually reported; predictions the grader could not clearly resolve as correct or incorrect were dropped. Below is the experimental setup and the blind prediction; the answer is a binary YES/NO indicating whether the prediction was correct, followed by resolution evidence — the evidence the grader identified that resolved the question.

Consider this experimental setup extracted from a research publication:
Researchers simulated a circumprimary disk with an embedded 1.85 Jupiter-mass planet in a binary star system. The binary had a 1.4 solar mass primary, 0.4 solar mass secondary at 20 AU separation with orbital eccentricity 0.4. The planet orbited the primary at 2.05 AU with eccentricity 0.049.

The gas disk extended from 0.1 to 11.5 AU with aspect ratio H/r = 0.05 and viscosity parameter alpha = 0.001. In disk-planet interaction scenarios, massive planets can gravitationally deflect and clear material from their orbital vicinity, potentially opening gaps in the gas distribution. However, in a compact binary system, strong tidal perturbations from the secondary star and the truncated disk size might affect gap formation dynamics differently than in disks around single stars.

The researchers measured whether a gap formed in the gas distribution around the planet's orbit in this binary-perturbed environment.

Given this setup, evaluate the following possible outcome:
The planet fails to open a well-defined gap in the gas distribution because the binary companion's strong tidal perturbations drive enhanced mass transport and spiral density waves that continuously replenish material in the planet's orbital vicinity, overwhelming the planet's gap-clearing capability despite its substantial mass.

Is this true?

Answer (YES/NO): NO